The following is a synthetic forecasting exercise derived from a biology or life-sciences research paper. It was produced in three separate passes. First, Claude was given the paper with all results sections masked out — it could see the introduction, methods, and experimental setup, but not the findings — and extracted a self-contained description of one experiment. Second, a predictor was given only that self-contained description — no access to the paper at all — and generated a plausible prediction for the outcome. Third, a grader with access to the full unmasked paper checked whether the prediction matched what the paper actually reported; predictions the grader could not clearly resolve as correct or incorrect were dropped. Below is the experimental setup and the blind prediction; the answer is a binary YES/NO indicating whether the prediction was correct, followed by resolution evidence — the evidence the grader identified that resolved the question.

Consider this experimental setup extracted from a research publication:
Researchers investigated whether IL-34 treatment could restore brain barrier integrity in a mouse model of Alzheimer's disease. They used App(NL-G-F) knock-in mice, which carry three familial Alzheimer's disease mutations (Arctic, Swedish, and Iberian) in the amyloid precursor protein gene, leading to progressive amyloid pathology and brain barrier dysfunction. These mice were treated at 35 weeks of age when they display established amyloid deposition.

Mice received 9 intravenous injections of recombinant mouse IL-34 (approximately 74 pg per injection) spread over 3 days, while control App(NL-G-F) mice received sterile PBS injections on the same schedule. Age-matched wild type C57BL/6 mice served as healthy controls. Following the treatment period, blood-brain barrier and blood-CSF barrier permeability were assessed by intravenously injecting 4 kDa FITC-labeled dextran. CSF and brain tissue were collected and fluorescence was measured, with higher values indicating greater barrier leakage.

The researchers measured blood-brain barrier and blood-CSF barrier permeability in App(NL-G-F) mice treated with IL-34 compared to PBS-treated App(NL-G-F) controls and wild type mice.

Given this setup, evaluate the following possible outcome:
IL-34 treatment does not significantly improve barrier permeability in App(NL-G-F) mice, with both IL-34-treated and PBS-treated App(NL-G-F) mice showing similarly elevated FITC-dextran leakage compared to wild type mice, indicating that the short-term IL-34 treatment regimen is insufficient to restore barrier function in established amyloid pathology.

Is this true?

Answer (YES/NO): NO